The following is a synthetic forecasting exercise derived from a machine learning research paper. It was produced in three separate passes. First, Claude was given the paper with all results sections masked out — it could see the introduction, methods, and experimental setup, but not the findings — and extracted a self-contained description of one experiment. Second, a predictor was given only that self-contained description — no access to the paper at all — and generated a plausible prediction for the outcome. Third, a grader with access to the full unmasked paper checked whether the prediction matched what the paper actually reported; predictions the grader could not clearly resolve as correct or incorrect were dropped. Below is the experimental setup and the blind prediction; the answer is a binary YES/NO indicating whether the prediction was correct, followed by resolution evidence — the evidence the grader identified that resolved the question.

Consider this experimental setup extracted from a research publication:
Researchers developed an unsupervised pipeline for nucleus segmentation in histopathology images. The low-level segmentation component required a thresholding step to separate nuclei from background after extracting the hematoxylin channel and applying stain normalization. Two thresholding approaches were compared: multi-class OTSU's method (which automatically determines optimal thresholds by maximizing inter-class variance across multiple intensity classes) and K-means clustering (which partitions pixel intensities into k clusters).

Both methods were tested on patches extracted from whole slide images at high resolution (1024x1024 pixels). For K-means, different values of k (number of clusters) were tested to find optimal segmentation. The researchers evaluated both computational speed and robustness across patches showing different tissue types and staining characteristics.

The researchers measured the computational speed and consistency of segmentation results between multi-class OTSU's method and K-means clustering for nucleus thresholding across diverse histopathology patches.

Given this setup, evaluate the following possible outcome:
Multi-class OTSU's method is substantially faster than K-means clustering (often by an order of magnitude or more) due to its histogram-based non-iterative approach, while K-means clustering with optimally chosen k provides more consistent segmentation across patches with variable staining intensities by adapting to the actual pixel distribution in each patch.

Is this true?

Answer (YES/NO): NO